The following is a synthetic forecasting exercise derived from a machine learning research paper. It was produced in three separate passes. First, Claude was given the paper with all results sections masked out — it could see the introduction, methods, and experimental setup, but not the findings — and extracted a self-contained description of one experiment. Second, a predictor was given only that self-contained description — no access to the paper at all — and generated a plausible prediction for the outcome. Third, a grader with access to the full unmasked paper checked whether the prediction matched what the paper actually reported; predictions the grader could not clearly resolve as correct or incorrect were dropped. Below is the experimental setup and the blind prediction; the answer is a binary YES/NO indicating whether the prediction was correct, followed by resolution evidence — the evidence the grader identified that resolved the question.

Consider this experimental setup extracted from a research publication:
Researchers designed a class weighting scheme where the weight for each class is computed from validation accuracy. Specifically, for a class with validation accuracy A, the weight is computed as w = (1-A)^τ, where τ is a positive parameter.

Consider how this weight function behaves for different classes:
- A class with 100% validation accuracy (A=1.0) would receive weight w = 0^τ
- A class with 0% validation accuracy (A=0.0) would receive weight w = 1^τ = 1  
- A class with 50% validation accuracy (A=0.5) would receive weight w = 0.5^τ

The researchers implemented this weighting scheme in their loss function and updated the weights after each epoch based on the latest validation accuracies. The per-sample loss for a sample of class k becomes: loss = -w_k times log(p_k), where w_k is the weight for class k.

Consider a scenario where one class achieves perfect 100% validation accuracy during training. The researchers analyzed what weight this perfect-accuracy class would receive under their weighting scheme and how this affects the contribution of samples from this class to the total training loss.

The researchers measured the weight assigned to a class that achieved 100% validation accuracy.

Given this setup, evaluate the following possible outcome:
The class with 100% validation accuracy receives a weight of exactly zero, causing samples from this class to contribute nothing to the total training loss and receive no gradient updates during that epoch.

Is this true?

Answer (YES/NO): YES